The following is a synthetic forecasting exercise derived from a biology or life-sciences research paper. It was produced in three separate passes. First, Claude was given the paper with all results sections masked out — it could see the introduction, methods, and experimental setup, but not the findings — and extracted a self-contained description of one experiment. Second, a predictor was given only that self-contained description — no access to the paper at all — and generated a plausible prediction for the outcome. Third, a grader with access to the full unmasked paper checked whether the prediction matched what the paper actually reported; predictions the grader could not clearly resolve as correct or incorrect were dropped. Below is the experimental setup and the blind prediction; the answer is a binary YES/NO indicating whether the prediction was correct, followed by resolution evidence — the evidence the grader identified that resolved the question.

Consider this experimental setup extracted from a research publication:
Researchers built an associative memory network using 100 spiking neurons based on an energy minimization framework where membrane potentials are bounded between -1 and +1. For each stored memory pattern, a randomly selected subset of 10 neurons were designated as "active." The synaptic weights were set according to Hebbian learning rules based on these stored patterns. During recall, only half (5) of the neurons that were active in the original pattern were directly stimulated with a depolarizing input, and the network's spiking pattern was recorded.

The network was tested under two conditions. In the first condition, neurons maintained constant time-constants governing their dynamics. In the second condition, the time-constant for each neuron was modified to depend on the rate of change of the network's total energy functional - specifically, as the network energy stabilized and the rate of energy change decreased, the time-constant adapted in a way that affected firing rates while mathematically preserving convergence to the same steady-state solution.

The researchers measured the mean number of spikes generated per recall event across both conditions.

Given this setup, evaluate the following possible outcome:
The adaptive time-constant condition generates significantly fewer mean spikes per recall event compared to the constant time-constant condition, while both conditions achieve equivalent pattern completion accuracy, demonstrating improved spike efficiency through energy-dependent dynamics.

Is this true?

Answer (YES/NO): NO